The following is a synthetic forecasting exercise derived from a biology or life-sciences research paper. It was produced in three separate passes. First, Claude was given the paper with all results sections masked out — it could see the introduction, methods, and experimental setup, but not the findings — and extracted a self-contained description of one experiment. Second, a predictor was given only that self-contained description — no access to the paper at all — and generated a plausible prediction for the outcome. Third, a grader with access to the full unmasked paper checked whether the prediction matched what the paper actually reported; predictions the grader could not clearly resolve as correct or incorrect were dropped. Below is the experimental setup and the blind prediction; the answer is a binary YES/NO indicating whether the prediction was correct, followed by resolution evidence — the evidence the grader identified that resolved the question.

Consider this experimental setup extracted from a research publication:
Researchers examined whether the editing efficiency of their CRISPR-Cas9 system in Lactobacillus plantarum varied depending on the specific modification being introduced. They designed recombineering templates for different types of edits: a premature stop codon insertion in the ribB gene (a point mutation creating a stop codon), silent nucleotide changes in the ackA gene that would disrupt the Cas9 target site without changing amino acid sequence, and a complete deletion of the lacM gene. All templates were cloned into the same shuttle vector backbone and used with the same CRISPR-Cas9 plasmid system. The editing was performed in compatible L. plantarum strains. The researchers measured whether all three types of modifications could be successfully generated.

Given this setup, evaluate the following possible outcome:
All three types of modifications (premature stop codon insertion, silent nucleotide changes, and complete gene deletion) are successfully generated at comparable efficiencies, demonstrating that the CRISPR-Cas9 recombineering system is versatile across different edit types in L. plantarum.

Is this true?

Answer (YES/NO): YES